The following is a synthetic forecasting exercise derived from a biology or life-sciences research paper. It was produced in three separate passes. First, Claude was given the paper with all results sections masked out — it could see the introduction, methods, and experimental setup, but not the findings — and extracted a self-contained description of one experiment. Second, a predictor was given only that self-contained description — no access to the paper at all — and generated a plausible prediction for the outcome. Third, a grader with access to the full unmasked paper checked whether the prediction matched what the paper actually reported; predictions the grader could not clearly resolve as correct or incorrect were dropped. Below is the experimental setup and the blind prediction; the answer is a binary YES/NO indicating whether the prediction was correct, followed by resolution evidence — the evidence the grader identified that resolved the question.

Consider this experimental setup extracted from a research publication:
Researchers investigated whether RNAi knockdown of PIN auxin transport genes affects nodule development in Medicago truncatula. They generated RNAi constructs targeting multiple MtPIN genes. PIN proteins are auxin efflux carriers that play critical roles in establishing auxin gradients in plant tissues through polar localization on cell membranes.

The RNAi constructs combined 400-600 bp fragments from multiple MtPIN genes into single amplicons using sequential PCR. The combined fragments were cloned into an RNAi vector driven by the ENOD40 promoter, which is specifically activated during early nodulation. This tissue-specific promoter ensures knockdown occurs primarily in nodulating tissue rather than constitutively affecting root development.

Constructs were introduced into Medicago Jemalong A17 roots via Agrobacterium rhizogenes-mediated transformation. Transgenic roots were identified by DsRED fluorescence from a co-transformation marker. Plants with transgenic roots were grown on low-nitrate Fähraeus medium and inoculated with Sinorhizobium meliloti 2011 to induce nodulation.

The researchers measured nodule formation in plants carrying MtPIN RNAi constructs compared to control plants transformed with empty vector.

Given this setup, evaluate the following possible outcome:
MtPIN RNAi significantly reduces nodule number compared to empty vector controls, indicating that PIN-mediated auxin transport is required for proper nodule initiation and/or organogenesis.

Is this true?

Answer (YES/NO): YES